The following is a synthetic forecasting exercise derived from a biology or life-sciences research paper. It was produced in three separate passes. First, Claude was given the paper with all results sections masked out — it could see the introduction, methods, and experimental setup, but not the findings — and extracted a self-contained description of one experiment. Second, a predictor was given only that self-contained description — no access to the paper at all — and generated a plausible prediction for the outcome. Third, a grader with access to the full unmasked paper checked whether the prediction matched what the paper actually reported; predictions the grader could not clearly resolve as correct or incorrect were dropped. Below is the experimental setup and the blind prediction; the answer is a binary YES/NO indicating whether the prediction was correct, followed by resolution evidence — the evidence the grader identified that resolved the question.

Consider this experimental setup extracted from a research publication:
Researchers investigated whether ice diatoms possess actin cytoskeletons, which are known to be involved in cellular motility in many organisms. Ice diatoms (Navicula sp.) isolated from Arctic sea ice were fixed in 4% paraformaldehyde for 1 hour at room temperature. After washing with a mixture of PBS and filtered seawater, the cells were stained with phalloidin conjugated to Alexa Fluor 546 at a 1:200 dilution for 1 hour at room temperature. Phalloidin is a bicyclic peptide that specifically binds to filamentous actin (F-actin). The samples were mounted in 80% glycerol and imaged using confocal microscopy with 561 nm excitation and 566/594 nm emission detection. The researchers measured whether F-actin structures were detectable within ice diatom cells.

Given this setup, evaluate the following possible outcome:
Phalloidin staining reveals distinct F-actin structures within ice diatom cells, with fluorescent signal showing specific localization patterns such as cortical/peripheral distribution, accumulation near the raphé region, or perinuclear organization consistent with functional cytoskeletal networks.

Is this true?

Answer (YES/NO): YES